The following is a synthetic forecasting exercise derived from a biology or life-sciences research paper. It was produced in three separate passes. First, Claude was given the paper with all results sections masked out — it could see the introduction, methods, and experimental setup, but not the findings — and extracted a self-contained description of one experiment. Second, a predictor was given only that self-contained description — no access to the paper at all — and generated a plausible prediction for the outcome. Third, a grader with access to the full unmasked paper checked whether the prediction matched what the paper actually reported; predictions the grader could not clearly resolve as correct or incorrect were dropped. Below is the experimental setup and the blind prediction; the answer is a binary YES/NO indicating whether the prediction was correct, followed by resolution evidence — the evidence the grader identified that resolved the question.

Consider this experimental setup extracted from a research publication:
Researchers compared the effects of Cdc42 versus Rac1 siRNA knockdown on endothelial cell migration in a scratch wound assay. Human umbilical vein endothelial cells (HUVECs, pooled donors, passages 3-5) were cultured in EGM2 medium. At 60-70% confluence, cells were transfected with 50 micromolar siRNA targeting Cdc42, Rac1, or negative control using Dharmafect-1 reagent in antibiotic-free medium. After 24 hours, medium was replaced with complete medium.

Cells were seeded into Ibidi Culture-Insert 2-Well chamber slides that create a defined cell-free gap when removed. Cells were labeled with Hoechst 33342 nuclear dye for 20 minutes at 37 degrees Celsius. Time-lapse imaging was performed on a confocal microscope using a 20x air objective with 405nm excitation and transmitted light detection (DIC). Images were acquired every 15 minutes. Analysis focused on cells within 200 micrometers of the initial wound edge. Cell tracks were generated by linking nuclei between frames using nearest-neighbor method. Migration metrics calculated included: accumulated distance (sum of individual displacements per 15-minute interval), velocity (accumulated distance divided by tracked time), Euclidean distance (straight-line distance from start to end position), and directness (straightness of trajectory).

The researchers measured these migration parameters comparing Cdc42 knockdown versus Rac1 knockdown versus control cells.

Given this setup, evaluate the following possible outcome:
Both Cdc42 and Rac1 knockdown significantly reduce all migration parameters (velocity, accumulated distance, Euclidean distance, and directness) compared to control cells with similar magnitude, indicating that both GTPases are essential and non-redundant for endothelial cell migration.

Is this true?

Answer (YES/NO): NO